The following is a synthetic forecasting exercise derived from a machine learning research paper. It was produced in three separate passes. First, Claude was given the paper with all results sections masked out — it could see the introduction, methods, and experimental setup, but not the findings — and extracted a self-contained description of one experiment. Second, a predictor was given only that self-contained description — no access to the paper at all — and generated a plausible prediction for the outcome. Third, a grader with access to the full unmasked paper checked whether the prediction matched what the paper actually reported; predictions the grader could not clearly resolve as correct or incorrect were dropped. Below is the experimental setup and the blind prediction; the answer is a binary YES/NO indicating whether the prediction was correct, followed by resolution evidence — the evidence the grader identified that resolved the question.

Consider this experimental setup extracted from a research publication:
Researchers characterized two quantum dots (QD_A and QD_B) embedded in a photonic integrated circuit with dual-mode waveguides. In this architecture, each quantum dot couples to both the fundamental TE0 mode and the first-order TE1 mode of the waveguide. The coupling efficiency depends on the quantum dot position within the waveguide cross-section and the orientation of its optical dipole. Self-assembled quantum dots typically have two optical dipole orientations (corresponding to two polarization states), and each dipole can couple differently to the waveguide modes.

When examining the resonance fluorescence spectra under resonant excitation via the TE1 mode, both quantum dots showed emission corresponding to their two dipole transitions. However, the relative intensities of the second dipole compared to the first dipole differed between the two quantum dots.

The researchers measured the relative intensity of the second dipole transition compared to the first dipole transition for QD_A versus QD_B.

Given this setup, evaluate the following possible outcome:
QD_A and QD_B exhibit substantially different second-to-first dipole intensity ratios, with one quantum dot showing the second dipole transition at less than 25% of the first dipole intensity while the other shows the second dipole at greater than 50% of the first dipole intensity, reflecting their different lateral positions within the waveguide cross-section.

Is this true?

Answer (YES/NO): NO